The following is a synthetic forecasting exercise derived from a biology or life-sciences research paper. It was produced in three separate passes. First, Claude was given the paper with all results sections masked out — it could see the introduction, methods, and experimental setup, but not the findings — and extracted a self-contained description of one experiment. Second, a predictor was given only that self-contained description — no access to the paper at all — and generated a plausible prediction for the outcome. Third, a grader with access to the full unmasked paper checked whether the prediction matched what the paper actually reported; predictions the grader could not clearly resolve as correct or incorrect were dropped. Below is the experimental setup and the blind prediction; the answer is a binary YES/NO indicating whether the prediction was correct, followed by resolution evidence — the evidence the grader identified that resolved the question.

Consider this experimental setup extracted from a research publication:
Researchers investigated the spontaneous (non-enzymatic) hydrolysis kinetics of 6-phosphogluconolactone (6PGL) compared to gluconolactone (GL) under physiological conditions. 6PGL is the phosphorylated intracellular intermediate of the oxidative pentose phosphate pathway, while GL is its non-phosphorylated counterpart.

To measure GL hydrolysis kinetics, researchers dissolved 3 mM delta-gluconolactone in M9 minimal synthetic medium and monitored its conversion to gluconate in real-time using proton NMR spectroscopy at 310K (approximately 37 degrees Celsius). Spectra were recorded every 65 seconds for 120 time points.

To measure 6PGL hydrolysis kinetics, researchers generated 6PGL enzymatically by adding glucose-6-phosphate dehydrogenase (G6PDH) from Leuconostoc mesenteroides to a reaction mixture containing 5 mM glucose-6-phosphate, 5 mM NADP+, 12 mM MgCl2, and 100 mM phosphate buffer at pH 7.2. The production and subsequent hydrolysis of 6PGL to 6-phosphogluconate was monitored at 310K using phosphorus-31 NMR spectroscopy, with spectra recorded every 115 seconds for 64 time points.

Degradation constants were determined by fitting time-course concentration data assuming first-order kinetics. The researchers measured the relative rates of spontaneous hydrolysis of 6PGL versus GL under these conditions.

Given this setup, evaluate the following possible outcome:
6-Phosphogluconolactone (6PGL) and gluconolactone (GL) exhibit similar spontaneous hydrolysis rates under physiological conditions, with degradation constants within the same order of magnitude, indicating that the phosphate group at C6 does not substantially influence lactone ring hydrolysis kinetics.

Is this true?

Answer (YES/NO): YES